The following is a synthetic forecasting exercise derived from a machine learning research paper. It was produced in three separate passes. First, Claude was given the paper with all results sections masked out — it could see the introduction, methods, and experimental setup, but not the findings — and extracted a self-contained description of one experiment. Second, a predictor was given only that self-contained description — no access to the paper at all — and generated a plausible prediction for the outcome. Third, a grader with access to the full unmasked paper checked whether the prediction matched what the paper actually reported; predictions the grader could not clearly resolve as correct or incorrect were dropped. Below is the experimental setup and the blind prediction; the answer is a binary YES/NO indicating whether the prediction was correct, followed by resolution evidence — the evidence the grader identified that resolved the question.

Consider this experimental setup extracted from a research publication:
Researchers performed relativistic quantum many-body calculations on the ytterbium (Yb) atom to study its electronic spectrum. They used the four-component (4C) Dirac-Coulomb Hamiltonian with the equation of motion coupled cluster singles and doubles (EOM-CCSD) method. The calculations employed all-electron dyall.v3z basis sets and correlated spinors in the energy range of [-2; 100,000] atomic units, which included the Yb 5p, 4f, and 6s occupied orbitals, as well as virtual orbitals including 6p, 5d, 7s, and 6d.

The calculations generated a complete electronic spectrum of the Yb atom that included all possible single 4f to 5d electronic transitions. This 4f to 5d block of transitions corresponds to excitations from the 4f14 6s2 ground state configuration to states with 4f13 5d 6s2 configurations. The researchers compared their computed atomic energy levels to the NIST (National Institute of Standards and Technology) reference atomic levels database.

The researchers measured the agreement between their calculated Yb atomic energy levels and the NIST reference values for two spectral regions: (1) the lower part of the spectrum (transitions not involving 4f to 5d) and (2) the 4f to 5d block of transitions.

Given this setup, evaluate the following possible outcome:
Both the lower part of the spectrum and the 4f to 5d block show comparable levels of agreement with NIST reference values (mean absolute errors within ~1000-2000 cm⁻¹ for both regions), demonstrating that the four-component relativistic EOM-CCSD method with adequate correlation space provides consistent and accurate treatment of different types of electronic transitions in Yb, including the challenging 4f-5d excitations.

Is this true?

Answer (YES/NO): NO